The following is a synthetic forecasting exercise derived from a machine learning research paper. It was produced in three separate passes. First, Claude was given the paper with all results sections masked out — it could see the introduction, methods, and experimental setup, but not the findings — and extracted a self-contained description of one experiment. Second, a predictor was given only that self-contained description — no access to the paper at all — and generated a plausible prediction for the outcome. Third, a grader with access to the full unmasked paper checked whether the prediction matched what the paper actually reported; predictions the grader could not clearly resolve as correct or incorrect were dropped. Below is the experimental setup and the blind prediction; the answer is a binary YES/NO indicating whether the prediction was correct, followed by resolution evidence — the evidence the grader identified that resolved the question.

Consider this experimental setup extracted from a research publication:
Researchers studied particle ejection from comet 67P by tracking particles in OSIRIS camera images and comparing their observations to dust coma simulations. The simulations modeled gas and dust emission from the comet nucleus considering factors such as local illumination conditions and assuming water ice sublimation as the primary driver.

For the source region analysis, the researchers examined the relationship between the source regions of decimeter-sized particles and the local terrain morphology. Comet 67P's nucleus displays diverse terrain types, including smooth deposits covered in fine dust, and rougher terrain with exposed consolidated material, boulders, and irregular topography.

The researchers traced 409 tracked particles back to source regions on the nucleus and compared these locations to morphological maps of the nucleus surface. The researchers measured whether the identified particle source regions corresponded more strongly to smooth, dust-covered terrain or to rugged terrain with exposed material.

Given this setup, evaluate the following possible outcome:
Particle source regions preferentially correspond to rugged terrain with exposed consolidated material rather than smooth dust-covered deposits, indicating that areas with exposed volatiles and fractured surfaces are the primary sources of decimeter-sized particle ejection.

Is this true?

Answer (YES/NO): YES